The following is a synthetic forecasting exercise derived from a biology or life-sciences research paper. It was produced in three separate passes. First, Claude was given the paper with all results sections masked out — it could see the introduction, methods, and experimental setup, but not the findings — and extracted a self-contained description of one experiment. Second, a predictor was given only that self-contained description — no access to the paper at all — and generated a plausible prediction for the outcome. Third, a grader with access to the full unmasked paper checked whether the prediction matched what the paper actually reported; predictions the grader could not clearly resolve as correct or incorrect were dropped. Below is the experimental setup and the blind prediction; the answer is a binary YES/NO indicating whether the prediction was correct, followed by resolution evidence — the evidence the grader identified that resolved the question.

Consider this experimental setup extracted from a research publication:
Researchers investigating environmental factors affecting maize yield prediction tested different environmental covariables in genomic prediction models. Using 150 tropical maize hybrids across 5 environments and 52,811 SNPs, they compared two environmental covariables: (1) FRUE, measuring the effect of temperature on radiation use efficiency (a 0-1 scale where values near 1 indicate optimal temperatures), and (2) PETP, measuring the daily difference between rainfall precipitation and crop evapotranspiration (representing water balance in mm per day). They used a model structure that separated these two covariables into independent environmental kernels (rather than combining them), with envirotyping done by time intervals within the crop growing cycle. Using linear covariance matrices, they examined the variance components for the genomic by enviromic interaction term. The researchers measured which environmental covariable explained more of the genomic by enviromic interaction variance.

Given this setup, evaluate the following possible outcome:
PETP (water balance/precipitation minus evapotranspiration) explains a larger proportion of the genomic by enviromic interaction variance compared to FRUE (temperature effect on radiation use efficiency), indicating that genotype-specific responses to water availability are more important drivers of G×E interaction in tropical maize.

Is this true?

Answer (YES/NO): YES